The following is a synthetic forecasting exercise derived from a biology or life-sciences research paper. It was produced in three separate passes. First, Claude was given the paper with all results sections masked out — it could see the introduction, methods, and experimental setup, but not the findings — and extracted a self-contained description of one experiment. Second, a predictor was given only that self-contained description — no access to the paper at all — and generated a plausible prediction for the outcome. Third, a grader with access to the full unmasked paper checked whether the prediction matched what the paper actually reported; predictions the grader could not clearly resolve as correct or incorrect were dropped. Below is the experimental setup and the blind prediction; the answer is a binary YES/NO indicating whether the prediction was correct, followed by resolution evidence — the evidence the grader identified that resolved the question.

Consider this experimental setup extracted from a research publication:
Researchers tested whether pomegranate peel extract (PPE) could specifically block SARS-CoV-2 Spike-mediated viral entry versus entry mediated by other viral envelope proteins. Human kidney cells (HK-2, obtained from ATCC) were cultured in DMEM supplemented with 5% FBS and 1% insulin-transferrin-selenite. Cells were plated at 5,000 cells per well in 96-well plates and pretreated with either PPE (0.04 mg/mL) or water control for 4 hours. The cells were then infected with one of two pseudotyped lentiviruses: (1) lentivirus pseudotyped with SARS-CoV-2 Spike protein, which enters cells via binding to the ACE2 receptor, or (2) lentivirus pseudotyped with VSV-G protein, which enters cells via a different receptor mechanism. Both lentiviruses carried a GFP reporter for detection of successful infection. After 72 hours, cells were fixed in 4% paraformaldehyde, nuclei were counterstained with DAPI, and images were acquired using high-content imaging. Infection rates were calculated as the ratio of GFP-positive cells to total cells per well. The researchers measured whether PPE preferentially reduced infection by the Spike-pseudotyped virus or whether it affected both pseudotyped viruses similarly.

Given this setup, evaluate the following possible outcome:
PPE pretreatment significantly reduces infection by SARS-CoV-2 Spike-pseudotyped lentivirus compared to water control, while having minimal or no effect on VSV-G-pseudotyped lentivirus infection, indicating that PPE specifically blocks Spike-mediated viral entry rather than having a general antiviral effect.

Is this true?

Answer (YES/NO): YES